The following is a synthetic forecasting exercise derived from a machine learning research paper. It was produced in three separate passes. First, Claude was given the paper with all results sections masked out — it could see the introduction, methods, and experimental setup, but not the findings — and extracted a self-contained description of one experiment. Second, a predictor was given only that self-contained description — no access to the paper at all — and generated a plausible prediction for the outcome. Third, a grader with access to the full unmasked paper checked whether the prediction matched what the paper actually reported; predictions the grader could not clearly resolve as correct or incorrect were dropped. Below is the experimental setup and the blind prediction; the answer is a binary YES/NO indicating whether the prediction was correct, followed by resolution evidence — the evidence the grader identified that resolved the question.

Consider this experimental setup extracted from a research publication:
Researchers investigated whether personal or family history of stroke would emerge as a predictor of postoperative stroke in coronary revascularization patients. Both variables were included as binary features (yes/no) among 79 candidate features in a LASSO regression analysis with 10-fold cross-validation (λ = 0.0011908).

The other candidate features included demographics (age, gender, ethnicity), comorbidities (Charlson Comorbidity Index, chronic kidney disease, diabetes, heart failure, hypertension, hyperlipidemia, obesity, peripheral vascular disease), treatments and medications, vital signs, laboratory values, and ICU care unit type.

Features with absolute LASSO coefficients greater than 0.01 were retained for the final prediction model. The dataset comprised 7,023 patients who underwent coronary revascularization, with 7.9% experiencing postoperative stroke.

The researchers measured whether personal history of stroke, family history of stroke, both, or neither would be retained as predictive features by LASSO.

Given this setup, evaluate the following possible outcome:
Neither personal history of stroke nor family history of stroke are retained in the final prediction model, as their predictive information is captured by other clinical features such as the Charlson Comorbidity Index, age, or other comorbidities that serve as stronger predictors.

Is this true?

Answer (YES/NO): NO